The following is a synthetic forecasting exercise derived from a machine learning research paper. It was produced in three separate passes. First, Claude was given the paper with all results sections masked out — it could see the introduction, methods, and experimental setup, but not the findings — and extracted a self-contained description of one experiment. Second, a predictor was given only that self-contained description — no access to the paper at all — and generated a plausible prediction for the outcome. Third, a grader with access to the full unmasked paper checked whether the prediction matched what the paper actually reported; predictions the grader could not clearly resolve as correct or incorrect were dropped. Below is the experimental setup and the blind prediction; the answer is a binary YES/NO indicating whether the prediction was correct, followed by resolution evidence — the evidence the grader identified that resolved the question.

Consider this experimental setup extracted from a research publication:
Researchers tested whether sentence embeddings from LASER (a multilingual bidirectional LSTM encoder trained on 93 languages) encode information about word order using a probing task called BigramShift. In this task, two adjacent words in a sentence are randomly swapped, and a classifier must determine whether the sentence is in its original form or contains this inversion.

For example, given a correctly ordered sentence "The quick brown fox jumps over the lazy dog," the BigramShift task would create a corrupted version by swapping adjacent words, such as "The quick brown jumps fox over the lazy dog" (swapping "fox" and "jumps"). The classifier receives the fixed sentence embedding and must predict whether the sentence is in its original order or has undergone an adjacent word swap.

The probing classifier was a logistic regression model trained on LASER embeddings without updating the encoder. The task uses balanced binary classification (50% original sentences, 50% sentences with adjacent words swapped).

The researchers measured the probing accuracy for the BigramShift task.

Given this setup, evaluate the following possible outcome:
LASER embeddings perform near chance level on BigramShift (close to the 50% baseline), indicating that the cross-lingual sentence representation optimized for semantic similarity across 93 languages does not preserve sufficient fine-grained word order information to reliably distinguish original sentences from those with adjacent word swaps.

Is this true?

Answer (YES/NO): NO